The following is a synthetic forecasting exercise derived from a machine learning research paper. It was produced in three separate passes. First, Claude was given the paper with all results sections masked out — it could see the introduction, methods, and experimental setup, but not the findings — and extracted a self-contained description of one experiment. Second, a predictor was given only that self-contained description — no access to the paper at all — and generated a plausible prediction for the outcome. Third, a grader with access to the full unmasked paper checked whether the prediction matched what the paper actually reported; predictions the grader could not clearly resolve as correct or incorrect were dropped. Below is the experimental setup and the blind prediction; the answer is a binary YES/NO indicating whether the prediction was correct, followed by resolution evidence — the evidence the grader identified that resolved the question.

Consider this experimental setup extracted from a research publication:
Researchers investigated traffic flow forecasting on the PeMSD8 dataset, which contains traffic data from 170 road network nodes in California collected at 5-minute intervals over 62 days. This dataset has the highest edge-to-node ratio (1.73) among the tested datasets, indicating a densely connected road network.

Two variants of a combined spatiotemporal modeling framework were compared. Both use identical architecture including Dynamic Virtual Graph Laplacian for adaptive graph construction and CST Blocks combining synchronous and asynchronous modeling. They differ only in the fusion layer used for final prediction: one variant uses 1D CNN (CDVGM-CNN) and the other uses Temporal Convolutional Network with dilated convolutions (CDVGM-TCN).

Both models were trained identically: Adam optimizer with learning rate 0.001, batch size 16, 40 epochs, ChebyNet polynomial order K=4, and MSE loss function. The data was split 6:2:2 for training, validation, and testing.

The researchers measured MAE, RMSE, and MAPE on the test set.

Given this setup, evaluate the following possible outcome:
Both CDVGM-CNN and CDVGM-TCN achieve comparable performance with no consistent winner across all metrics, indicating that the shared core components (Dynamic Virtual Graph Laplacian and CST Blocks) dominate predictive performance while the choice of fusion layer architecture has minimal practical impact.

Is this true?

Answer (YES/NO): YES